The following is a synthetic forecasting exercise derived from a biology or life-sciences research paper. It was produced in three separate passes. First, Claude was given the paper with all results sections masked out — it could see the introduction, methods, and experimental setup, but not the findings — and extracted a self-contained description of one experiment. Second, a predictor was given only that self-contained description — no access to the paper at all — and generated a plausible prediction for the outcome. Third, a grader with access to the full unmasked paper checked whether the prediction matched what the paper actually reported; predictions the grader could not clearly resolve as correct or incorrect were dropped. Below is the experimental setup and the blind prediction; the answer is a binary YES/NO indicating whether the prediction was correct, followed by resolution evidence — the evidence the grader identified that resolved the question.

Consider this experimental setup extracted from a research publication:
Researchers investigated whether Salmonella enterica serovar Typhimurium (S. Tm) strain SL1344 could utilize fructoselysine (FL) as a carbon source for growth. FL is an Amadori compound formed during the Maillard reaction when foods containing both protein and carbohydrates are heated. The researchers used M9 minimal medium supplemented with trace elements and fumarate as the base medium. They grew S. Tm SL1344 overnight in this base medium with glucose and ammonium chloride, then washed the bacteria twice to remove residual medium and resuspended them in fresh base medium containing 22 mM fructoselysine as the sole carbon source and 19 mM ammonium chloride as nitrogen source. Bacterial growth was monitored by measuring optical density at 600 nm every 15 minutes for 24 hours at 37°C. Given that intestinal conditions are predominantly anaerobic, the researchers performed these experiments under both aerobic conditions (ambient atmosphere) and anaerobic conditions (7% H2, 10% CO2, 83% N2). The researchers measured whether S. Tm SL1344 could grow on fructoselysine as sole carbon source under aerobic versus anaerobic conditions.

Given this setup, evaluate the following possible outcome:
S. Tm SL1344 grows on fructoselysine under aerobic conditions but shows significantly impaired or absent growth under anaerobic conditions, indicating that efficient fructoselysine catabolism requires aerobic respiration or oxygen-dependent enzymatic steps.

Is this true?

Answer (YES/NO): NO